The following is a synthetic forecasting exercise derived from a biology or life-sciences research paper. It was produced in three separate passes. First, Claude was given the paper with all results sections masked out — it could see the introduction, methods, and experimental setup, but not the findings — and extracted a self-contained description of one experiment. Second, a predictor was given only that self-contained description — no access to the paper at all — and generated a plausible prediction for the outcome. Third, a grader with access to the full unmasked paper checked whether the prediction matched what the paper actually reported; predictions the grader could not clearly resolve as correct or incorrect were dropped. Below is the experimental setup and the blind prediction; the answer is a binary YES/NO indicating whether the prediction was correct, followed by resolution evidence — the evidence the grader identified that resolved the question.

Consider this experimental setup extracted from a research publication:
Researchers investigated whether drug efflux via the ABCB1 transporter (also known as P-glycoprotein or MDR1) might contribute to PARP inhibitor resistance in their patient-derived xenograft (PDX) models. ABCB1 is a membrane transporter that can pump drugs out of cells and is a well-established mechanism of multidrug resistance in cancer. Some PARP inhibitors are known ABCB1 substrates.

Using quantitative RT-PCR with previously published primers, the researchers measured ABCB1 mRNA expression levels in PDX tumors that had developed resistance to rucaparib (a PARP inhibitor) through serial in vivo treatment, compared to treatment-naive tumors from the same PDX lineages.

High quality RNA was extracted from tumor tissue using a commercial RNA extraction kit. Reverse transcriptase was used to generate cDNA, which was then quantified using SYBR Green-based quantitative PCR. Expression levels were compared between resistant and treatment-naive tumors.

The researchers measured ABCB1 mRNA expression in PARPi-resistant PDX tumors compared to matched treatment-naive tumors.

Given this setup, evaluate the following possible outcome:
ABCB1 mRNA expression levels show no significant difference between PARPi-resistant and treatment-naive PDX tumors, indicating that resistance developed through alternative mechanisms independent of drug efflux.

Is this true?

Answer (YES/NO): YES